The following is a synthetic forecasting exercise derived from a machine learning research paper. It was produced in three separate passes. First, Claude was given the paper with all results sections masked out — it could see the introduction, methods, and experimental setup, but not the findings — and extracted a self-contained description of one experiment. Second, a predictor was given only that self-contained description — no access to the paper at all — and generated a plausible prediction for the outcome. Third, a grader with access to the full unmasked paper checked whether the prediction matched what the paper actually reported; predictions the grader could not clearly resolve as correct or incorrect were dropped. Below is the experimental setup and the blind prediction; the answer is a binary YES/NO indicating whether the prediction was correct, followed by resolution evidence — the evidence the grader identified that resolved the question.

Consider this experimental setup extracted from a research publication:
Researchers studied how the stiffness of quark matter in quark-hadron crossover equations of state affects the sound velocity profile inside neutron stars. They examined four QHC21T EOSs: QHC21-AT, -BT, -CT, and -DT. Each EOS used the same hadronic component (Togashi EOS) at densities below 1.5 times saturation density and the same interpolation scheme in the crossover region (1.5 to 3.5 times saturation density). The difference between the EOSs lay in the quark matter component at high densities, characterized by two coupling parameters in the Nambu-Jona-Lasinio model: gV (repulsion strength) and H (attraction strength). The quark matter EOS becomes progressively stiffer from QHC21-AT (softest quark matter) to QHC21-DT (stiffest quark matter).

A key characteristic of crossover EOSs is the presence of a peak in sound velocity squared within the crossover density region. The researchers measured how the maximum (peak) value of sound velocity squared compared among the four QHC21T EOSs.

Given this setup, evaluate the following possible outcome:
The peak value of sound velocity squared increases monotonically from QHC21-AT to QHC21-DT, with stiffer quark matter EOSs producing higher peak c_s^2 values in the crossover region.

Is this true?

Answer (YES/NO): NO